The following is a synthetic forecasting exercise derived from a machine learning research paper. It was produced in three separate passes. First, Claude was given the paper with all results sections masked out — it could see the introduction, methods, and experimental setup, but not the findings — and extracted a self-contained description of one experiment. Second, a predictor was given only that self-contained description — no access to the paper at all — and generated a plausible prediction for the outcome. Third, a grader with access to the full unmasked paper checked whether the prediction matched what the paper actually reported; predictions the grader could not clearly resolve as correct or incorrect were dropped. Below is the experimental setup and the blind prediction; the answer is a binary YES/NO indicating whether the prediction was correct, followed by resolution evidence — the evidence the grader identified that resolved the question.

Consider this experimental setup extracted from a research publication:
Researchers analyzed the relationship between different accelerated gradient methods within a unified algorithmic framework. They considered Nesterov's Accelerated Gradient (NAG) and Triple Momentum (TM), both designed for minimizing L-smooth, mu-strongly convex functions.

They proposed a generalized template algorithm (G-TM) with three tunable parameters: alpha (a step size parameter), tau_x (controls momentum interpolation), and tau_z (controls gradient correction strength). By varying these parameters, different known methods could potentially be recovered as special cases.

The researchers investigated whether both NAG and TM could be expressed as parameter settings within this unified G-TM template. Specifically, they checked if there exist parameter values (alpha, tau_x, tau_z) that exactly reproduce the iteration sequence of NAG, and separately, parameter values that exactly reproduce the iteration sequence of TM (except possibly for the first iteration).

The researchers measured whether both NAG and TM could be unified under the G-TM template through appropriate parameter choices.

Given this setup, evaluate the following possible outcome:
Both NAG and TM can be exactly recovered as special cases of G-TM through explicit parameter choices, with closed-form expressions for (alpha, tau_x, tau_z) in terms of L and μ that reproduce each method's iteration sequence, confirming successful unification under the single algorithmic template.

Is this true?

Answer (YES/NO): YES